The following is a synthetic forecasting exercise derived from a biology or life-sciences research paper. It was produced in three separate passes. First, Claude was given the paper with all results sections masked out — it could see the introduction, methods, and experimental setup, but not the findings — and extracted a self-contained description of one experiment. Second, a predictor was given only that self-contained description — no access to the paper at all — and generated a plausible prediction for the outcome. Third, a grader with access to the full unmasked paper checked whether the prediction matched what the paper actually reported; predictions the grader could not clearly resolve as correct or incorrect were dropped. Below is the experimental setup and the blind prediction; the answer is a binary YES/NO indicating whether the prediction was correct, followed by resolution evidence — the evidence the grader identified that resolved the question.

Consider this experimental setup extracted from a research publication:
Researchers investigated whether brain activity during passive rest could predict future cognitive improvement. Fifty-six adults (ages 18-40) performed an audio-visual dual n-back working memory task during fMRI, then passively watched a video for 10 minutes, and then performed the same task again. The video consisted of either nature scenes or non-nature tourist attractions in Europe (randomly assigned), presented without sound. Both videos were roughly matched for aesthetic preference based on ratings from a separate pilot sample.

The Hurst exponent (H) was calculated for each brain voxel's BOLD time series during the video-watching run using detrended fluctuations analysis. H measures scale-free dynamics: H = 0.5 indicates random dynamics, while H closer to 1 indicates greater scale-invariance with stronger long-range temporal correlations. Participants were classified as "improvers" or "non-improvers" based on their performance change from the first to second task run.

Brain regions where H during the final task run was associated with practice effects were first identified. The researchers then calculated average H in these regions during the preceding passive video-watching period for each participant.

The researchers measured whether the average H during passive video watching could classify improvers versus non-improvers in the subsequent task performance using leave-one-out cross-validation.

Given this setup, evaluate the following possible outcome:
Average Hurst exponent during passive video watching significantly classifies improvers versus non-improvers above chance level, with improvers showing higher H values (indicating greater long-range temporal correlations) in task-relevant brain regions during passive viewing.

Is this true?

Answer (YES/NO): YES